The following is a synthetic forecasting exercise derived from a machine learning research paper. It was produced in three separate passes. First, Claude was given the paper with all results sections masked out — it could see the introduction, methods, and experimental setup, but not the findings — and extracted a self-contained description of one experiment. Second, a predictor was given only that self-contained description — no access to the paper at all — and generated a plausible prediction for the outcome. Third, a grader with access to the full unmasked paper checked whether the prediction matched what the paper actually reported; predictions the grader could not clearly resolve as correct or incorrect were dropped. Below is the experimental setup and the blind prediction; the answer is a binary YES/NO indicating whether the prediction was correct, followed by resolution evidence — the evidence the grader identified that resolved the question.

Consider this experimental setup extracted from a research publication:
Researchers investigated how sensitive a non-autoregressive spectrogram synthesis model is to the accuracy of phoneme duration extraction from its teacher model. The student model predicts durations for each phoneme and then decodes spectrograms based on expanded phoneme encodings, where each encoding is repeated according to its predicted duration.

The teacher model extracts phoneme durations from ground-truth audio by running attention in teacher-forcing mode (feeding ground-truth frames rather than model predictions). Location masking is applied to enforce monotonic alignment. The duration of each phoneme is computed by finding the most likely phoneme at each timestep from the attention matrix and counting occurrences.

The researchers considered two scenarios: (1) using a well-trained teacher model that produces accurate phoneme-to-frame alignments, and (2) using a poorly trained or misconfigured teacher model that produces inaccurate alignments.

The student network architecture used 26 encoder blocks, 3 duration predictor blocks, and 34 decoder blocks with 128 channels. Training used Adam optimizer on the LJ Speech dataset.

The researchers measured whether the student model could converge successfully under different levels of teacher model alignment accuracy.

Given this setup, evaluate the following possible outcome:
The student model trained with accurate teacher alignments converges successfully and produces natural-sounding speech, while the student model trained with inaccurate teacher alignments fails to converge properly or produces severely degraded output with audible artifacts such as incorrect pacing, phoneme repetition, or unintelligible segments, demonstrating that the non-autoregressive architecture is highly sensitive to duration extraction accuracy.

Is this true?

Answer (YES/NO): YES